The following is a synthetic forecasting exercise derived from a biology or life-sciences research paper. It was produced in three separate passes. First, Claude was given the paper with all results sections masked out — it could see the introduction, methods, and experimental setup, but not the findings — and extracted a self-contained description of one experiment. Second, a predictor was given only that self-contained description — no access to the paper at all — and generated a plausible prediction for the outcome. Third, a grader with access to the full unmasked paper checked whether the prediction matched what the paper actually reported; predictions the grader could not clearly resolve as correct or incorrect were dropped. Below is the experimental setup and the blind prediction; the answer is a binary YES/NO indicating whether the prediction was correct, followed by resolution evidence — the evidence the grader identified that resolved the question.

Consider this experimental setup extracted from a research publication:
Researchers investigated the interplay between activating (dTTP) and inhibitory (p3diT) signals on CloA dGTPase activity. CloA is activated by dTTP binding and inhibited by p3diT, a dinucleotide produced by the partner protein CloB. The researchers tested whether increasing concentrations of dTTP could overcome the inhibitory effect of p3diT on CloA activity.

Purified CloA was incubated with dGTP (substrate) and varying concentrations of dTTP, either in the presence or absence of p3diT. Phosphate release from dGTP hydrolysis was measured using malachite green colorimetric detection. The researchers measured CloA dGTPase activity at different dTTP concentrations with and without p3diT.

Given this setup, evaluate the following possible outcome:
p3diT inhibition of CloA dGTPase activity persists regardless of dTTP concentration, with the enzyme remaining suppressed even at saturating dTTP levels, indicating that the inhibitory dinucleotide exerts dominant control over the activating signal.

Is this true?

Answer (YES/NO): NO